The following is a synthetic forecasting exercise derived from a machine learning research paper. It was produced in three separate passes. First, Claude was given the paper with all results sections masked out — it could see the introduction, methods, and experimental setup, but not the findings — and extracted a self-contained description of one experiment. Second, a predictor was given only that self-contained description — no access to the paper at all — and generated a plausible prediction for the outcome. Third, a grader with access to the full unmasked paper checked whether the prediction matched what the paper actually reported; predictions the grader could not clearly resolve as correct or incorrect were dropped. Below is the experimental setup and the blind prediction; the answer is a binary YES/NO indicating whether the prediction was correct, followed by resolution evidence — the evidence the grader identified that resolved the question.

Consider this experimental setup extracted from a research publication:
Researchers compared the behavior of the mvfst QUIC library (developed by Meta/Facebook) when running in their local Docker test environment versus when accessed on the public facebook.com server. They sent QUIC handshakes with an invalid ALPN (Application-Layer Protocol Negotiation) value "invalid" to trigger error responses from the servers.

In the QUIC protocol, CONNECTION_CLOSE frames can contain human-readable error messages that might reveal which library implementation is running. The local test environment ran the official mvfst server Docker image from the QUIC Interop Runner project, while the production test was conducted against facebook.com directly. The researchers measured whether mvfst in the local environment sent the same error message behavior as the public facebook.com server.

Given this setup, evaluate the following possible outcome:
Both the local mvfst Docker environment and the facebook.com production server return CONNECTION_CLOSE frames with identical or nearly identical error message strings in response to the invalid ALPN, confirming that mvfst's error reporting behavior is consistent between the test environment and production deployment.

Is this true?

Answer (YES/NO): NO